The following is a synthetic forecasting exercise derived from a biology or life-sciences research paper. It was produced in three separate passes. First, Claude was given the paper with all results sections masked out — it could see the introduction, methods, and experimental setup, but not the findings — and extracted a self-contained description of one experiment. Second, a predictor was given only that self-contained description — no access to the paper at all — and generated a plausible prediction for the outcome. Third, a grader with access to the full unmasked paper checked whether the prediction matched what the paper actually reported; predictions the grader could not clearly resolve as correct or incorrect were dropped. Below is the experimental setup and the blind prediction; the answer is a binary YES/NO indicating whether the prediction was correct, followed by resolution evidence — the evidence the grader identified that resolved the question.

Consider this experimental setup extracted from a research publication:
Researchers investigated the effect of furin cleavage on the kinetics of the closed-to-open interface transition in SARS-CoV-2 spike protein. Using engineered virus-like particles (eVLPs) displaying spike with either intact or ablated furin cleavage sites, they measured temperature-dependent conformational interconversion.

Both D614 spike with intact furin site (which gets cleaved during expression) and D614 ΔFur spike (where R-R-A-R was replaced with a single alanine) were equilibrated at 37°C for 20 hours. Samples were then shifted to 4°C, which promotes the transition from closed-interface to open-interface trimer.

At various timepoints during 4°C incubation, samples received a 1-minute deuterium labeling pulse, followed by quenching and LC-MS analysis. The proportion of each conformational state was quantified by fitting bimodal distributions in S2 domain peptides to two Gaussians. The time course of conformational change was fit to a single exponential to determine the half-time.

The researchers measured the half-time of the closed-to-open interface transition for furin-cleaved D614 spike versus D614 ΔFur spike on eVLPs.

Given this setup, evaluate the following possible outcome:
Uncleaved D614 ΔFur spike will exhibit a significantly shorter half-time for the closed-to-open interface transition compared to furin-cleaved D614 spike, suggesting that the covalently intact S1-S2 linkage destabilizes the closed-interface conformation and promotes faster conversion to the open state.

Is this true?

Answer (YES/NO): NO